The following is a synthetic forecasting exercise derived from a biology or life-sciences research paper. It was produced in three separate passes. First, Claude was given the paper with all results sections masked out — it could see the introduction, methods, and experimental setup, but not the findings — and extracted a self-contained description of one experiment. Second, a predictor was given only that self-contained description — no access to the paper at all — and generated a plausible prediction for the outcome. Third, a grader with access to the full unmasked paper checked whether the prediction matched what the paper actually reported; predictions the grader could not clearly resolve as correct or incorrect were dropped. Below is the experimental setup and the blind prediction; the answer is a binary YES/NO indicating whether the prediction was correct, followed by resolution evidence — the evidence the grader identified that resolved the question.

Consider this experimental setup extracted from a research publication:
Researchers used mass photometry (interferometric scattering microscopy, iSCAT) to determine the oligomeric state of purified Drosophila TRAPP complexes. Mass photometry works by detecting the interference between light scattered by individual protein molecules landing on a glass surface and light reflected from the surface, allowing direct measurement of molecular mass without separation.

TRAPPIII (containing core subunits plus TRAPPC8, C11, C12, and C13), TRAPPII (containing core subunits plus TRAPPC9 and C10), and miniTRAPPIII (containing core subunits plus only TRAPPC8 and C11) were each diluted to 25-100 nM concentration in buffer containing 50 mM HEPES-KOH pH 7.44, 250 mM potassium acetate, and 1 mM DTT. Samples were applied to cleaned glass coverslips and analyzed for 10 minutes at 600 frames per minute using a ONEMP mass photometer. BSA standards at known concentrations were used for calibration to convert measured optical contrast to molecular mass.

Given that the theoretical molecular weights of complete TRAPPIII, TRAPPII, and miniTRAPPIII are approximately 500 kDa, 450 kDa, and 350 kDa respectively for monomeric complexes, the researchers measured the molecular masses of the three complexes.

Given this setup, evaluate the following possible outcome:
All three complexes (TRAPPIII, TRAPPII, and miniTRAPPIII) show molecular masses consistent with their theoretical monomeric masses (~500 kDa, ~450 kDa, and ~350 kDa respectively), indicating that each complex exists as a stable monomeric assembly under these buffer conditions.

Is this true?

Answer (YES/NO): YES